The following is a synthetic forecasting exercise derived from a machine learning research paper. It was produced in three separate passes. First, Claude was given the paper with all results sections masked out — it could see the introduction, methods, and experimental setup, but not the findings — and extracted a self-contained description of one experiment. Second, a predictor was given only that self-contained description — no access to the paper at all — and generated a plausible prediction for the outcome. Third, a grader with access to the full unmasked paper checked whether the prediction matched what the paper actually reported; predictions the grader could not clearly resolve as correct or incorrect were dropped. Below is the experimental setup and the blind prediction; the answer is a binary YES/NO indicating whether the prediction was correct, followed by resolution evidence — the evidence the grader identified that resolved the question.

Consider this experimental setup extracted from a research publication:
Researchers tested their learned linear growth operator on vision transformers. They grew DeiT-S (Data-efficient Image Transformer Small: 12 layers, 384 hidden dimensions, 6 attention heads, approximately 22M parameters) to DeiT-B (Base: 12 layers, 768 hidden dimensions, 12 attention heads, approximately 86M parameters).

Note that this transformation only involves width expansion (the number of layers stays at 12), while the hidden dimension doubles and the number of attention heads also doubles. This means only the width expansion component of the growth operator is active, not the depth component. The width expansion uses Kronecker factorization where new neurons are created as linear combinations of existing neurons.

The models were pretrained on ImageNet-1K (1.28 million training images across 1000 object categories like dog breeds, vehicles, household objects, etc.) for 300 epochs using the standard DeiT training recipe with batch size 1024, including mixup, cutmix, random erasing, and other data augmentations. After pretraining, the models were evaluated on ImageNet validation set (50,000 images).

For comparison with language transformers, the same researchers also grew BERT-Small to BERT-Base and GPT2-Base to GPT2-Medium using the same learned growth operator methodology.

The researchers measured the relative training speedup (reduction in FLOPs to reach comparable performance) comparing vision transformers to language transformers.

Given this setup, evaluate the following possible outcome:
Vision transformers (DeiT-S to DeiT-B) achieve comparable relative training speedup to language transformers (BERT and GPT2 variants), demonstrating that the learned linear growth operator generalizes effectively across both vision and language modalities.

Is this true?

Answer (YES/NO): NO